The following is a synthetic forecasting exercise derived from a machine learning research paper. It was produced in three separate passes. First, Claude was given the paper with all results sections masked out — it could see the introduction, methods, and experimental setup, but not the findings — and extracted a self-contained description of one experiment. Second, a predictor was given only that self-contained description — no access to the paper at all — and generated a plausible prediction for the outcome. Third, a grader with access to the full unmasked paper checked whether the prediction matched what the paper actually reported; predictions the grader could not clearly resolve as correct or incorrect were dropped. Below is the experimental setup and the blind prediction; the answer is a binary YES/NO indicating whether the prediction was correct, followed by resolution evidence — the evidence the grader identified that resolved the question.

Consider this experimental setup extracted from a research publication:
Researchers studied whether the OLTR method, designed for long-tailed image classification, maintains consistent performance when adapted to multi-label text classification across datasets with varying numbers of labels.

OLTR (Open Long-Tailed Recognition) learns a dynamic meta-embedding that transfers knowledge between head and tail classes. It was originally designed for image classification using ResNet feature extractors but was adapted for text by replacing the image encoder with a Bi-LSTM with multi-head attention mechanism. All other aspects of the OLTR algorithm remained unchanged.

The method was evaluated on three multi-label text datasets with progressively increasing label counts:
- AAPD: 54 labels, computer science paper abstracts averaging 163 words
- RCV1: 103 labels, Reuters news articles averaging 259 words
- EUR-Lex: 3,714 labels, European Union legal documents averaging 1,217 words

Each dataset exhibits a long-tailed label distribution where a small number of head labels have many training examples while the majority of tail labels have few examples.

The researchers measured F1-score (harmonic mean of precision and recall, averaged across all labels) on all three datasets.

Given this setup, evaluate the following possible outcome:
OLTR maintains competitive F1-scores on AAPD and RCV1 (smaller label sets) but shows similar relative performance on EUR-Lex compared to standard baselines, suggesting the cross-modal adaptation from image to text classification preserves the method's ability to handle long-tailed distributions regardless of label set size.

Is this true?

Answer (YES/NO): NO